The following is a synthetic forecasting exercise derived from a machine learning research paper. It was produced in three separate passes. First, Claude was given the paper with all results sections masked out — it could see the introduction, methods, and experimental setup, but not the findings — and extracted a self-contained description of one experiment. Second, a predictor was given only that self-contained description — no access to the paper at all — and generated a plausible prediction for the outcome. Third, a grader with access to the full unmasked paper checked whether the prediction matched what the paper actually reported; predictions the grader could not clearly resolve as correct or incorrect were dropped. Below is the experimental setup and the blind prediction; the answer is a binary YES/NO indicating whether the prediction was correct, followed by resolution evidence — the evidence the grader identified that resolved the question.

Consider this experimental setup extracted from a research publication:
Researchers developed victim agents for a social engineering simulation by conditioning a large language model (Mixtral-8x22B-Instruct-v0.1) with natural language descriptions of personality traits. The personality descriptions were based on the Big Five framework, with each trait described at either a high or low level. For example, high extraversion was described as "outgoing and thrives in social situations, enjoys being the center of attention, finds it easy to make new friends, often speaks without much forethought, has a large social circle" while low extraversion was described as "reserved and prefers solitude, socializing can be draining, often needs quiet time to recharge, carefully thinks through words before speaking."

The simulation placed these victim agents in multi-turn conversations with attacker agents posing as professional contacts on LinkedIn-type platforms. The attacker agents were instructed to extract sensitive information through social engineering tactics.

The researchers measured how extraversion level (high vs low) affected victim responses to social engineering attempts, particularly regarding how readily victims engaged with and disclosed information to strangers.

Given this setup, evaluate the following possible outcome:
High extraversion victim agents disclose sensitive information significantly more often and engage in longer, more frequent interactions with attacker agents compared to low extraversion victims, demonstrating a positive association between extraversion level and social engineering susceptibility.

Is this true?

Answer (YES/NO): NO